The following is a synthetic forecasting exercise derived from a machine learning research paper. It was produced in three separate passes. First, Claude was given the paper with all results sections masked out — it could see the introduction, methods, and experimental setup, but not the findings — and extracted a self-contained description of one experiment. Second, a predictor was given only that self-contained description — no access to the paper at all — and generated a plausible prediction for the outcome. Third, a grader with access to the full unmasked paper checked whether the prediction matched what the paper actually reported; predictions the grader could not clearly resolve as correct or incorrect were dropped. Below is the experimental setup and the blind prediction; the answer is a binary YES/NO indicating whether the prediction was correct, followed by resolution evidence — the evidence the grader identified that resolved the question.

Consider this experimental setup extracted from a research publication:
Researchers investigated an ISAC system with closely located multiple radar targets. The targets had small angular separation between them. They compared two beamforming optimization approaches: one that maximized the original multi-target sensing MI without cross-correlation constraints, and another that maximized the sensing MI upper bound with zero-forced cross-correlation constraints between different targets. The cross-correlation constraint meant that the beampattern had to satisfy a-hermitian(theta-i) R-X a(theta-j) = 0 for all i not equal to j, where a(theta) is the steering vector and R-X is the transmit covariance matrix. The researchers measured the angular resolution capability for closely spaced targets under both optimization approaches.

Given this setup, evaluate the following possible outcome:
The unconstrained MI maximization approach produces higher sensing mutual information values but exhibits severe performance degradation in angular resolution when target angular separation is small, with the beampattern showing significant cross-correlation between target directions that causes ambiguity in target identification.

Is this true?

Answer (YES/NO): YES